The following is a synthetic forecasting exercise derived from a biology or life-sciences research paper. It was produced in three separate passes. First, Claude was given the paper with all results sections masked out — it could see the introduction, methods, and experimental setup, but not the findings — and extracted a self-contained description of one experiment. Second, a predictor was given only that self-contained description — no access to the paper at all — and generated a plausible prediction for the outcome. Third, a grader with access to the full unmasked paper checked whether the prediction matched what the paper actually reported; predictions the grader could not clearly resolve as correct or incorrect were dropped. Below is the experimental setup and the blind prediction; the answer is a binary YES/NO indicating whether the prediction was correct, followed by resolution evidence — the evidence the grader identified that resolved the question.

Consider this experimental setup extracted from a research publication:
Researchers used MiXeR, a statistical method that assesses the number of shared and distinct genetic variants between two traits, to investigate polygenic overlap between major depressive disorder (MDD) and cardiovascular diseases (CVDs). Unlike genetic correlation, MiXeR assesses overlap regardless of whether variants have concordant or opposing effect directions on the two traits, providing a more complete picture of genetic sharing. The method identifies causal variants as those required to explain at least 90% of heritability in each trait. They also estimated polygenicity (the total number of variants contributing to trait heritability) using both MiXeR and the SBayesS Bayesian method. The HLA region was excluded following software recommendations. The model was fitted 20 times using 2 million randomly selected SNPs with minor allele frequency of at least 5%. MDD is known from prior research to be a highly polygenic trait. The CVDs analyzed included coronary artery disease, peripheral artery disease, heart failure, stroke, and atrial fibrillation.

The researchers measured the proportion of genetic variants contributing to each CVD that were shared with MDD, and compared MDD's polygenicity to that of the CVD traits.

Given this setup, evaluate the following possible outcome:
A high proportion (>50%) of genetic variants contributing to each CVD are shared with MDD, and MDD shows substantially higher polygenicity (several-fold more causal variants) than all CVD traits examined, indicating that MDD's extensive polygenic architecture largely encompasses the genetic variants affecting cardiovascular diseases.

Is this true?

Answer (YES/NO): YES